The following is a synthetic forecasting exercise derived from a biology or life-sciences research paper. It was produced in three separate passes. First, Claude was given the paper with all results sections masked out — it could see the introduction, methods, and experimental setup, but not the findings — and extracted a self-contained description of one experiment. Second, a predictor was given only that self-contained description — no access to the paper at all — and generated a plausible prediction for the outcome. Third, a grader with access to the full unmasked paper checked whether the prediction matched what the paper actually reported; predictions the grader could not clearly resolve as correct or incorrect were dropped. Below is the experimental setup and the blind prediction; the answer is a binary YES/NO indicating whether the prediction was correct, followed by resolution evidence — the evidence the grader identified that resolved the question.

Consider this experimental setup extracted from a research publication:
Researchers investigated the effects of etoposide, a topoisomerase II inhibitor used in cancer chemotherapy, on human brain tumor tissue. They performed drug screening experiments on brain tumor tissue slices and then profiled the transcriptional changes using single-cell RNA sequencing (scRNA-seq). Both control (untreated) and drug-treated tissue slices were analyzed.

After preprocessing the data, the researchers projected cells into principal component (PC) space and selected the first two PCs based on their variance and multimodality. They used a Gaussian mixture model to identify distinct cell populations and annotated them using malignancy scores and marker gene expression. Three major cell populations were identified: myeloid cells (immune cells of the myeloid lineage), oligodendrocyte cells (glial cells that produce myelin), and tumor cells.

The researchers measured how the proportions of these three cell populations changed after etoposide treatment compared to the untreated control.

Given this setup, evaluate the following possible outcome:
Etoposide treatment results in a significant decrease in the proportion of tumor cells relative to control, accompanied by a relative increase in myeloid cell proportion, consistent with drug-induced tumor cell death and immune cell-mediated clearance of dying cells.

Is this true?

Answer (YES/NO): YES